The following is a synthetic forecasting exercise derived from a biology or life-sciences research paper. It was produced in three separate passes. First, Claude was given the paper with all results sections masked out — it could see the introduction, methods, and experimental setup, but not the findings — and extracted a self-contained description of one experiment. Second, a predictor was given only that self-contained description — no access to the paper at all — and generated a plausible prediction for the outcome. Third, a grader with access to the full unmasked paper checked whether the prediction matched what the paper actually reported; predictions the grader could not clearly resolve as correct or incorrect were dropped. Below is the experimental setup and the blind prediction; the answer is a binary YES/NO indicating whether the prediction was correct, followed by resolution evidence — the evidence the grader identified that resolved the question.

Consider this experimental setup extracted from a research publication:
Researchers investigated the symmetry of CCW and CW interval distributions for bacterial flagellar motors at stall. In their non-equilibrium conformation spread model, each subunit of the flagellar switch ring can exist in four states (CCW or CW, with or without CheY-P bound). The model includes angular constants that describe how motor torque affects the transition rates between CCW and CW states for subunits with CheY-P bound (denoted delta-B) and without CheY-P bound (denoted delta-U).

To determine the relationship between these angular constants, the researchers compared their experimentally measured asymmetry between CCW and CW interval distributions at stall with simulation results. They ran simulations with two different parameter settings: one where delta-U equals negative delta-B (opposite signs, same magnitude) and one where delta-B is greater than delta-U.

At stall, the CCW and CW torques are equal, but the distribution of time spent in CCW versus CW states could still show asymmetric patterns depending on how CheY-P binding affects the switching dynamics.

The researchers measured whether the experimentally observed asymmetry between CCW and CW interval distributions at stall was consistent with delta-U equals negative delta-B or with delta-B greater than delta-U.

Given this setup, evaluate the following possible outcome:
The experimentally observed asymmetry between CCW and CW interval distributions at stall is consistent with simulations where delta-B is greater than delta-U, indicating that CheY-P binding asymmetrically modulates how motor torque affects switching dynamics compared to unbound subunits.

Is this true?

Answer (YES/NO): YES